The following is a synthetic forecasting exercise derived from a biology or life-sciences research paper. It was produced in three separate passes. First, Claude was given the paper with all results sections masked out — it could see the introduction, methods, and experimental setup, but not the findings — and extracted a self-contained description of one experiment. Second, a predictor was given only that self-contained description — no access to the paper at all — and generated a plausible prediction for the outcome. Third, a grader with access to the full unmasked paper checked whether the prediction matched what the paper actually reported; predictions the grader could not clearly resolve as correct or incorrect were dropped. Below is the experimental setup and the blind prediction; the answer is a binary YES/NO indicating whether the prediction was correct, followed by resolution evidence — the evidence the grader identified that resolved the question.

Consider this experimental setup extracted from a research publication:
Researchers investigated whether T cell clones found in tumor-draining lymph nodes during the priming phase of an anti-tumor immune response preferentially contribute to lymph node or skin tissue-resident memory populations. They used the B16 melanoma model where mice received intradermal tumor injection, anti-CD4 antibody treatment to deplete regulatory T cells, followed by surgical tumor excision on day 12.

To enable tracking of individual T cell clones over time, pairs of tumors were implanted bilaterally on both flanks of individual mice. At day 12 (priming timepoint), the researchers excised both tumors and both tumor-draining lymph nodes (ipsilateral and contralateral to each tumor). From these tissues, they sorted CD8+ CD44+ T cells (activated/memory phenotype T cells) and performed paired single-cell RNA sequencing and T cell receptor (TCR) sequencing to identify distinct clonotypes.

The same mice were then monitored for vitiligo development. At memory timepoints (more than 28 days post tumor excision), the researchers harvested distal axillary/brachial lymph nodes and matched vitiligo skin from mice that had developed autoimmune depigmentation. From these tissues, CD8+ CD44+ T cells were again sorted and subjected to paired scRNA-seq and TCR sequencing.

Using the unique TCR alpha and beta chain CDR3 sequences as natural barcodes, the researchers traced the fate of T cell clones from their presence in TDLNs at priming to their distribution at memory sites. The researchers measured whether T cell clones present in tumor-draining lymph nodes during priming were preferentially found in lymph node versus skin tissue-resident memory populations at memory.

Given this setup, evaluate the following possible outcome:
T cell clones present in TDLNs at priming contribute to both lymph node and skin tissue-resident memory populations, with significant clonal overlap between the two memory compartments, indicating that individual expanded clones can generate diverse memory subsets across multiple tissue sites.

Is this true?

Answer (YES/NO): YES